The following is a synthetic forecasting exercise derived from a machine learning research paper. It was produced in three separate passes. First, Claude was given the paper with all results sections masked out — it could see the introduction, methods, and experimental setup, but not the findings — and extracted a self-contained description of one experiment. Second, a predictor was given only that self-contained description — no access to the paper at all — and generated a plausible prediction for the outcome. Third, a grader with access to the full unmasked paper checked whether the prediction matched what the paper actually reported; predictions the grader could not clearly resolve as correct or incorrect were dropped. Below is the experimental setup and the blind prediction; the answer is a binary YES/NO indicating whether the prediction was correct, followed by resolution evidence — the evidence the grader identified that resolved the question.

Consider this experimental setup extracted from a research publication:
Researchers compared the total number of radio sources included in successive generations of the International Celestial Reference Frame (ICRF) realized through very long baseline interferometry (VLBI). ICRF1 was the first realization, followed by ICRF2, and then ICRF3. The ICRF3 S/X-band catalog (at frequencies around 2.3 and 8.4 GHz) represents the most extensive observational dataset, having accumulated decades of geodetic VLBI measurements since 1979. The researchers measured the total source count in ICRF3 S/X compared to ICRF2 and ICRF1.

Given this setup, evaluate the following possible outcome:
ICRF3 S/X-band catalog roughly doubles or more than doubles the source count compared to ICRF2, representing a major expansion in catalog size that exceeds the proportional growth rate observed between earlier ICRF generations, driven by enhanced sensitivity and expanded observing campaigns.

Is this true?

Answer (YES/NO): NO